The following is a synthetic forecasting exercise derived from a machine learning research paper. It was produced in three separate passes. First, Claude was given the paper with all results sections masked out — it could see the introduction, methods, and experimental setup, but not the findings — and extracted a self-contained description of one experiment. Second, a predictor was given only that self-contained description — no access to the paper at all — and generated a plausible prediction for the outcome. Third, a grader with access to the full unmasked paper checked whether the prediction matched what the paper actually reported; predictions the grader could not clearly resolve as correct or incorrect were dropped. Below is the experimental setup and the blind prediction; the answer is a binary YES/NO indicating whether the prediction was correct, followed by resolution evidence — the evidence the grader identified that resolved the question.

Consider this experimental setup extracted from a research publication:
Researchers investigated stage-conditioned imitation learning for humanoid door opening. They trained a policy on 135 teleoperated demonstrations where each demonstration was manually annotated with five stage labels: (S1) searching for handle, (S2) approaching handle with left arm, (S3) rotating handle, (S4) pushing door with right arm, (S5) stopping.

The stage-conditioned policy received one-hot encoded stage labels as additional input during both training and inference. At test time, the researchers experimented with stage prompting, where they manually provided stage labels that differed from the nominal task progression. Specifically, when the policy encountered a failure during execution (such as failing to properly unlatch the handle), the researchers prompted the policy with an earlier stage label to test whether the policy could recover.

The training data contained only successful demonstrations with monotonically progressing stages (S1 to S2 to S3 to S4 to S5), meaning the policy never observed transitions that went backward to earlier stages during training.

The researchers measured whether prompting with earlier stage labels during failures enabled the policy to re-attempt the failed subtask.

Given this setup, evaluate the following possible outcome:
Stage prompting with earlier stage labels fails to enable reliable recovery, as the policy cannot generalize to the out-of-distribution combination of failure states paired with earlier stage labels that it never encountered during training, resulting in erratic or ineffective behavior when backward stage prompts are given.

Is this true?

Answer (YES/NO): NO